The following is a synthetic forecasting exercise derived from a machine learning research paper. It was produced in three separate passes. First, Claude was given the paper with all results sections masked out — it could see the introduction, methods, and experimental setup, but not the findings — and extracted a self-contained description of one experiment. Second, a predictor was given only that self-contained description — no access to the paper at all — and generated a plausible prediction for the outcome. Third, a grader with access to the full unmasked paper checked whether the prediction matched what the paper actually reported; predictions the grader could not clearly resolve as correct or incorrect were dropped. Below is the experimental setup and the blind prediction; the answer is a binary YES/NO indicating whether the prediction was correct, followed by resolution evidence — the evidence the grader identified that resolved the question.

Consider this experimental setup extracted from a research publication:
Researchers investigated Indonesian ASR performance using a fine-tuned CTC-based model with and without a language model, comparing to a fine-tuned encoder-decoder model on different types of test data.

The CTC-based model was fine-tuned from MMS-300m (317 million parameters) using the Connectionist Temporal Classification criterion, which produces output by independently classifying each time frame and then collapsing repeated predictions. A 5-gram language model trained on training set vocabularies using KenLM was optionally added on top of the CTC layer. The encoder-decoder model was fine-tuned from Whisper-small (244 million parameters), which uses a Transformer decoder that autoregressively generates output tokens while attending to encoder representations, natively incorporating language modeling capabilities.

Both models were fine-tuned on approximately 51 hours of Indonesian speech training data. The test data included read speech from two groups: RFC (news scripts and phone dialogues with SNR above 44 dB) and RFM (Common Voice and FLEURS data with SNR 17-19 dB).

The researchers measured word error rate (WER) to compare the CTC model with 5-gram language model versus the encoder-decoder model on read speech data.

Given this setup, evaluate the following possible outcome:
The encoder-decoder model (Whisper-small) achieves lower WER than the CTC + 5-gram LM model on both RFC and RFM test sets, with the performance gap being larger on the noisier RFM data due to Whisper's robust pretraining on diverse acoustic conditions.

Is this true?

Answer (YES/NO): NO